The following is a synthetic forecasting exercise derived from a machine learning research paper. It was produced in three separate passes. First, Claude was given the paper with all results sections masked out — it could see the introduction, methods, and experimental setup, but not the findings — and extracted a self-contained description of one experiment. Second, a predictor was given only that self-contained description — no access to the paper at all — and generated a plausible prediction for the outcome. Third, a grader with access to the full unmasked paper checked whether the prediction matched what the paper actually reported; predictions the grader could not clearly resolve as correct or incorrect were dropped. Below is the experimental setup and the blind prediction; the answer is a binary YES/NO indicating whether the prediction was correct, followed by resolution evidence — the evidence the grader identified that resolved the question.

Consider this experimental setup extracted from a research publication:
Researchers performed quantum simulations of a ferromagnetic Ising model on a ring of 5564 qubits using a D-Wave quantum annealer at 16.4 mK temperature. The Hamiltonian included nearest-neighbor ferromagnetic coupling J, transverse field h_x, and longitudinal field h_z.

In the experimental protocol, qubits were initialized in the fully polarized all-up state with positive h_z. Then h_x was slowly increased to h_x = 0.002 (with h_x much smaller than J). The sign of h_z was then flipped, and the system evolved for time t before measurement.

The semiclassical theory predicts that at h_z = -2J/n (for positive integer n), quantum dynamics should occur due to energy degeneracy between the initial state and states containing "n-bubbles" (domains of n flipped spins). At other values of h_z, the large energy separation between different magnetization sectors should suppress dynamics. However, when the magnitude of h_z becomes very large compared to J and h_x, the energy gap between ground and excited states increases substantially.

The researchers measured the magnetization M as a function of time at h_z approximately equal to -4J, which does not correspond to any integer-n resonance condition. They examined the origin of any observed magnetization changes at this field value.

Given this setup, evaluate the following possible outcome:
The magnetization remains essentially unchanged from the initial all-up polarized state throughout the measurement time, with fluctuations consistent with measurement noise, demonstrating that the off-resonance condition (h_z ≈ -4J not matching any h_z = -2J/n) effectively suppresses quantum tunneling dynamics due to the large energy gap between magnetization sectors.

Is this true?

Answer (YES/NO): NO